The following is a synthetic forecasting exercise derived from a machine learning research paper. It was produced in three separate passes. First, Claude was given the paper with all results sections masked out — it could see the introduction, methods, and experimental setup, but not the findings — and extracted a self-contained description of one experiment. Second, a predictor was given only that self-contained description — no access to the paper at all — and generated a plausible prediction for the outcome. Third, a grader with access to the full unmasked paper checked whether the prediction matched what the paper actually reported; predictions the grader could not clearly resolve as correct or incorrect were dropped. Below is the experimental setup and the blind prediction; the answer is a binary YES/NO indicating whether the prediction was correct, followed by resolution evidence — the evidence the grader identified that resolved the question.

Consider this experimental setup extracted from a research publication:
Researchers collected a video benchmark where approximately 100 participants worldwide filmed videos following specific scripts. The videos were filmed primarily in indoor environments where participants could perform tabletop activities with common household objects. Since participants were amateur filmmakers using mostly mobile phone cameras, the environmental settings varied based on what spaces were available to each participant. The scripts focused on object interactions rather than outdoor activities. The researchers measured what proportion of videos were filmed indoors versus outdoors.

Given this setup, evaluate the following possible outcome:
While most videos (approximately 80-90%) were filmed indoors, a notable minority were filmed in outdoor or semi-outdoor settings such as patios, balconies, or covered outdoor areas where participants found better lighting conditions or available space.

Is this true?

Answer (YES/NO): NO